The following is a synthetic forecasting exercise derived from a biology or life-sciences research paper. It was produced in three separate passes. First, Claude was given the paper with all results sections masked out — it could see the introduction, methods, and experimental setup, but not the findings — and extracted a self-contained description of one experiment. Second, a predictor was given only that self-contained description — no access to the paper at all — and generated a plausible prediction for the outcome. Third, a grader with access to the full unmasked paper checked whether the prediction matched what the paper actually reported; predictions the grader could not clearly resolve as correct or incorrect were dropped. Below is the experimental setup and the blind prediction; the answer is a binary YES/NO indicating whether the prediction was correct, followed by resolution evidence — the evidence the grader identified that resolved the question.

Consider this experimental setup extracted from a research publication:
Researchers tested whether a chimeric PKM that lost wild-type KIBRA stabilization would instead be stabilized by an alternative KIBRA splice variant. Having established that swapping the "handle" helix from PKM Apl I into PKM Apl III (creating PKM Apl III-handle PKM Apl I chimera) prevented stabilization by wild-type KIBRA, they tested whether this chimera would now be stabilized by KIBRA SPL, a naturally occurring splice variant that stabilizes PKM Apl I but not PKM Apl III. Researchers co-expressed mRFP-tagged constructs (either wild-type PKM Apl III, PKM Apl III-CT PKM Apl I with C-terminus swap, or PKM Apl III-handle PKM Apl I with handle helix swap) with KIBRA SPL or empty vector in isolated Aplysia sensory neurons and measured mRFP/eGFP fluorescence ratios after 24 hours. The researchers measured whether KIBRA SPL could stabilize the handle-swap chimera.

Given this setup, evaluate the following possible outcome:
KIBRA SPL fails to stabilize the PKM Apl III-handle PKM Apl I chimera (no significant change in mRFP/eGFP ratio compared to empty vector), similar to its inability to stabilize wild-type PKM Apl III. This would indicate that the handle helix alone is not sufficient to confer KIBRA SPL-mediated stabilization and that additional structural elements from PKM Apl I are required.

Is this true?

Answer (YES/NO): NO